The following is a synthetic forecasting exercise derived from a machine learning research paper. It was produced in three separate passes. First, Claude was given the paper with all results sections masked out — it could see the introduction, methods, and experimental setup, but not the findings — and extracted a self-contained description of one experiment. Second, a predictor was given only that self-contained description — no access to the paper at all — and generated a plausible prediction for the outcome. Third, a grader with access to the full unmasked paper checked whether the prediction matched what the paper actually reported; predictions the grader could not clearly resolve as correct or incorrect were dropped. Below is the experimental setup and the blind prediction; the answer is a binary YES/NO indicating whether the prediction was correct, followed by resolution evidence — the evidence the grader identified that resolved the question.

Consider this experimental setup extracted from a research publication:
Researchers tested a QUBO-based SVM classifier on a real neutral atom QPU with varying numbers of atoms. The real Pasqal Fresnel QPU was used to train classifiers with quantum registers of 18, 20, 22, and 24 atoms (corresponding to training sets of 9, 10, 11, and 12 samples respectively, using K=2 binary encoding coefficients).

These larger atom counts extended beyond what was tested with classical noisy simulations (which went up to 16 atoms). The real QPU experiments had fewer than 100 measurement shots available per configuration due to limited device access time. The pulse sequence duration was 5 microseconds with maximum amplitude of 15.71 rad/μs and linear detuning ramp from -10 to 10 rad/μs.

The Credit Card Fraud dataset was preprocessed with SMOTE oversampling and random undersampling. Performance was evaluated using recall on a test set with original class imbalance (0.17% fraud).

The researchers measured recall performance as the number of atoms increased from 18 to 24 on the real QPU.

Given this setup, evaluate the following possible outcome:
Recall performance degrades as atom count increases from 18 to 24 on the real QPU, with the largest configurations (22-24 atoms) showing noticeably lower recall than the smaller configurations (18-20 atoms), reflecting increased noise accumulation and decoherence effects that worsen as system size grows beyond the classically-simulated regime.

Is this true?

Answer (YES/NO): NO